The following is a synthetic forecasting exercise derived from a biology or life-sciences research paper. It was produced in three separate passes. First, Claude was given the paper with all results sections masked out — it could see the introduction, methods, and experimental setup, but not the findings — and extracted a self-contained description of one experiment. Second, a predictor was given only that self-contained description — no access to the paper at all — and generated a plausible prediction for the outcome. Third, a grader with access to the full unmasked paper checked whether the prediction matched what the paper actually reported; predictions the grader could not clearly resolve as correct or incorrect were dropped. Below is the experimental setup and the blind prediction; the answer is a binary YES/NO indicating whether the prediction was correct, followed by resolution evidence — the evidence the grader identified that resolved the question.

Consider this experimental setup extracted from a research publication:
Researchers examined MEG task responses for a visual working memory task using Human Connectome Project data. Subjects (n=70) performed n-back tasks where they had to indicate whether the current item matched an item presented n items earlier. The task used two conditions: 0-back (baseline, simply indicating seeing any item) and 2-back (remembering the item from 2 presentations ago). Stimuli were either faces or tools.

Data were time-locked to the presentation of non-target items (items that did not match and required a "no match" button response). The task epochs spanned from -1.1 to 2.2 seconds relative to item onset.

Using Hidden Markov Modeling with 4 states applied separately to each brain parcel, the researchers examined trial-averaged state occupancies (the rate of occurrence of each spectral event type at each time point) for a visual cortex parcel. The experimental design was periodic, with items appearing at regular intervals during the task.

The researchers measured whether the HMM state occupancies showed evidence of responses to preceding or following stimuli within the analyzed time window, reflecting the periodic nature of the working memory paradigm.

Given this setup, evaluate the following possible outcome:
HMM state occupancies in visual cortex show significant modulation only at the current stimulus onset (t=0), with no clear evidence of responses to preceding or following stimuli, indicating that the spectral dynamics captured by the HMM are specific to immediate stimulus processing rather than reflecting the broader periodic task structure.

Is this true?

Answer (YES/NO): NO